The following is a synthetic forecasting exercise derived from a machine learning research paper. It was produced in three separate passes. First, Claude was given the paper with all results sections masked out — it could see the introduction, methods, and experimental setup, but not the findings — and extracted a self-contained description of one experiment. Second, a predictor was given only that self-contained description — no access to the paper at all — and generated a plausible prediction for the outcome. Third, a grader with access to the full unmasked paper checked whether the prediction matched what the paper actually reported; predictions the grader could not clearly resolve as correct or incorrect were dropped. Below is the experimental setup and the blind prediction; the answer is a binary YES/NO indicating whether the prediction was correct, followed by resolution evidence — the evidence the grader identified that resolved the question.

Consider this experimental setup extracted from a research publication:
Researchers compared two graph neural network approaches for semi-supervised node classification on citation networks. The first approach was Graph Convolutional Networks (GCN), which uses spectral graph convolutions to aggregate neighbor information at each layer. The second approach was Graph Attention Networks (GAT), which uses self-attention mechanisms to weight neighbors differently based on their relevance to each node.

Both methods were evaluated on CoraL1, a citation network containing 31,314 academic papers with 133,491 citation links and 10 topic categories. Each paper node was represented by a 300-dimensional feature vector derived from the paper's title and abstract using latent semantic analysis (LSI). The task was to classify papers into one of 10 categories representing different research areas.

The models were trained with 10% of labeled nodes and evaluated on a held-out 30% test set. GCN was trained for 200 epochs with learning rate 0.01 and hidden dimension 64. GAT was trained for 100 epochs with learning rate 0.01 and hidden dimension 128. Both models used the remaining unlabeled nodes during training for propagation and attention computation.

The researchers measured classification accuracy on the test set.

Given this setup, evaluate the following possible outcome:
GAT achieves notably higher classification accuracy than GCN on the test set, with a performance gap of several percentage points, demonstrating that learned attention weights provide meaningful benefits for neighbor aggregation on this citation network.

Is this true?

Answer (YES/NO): NO